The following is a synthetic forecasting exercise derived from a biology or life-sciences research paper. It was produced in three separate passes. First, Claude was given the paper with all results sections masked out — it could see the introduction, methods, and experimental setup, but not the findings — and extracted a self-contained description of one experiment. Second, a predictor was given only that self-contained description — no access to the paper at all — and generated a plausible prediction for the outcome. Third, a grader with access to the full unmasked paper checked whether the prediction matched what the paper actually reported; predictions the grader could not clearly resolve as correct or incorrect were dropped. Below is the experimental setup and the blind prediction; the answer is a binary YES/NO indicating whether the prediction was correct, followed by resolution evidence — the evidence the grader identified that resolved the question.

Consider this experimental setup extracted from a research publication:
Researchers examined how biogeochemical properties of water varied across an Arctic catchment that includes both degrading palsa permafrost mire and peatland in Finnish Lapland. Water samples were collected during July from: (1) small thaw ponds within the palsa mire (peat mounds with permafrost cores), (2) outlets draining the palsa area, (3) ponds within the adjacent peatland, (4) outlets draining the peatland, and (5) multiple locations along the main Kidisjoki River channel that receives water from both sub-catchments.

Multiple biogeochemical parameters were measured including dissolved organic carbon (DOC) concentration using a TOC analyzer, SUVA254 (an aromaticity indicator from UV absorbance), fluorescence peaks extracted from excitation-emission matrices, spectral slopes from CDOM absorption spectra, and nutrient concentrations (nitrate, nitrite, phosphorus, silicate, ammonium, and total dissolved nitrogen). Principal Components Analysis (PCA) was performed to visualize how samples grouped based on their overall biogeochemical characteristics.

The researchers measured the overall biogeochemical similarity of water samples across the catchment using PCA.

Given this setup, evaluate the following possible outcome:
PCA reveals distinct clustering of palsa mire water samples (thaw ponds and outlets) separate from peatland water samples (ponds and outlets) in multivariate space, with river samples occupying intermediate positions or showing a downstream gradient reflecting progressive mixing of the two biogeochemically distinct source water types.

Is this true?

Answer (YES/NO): NO